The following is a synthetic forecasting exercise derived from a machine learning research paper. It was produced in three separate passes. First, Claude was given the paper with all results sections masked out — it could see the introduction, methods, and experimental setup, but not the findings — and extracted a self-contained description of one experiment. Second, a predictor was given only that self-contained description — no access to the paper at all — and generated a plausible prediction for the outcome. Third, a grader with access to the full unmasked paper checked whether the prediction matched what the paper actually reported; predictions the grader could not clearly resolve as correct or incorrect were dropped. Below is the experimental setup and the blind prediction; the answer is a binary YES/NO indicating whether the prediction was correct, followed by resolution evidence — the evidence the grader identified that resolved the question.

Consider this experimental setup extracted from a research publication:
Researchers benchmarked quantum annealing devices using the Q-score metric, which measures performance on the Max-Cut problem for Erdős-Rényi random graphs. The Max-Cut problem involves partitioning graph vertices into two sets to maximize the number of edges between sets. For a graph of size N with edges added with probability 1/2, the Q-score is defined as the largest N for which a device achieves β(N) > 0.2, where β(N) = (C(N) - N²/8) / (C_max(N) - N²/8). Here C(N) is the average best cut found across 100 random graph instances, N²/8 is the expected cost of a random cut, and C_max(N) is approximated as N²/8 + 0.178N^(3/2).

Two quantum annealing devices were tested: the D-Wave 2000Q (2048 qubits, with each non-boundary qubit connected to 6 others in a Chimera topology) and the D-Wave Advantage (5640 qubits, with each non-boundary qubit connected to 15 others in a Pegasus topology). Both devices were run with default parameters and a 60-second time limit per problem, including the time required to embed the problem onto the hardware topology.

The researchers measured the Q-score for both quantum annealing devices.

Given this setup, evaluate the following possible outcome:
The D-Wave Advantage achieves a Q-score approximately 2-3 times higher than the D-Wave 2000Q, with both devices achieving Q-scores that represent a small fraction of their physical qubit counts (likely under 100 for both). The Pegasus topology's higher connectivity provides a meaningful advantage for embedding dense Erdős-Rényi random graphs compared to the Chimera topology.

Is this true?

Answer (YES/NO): NO